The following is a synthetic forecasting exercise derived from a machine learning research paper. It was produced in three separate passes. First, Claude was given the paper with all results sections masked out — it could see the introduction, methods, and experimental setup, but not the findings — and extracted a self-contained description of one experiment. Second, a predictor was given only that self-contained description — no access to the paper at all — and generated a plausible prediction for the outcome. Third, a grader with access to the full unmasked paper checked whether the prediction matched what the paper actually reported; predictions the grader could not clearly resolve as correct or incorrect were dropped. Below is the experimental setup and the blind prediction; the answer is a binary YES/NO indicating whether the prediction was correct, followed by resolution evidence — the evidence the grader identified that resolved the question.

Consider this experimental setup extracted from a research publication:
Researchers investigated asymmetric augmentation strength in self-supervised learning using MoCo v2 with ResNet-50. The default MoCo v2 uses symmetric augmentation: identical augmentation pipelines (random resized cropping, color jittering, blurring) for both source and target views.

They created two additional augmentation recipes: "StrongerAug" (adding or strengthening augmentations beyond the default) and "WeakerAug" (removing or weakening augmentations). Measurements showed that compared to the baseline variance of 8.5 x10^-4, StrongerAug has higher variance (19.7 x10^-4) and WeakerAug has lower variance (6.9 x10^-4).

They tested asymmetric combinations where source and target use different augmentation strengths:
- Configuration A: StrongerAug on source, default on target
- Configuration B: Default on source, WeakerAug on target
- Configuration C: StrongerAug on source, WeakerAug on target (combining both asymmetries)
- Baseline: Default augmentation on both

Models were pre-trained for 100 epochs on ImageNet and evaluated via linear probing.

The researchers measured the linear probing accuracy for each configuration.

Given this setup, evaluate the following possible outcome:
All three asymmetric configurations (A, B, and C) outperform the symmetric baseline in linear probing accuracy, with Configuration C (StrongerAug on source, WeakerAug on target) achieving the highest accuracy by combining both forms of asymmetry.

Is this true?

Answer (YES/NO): NO